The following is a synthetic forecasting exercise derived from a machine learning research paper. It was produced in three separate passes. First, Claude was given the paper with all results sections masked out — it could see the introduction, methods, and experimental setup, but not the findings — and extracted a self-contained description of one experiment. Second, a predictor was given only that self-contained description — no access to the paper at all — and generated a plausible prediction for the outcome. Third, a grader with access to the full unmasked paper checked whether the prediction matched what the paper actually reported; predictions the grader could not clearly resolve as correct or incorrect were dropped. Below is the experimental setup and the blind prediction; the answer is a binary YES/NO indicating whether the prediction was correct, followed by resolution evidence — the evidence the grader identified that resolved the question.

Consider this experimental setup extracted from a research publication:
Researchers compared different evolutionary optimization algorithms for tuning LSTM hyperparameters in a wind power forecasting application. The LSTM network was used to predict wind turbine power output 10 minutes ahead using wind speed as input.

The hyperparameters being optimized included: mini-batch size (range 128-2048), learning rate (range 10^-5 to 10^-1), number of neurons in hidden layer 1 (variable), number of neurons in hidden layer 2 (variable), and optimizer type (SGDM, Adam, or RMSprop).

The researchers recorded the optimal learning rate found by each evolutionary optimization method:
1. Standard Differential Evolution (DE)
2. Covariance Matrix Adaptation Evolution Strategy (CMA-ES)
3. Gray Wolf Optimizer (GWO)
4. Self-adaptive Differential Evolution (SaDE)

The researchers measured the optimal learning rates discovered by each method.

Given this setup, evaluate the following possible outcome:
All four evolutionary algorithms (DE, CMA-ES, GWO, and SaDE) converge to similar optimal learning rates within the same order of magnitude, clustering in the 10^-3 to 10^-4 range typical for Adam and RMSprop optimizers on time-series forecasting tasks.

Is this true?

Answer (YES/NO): NO